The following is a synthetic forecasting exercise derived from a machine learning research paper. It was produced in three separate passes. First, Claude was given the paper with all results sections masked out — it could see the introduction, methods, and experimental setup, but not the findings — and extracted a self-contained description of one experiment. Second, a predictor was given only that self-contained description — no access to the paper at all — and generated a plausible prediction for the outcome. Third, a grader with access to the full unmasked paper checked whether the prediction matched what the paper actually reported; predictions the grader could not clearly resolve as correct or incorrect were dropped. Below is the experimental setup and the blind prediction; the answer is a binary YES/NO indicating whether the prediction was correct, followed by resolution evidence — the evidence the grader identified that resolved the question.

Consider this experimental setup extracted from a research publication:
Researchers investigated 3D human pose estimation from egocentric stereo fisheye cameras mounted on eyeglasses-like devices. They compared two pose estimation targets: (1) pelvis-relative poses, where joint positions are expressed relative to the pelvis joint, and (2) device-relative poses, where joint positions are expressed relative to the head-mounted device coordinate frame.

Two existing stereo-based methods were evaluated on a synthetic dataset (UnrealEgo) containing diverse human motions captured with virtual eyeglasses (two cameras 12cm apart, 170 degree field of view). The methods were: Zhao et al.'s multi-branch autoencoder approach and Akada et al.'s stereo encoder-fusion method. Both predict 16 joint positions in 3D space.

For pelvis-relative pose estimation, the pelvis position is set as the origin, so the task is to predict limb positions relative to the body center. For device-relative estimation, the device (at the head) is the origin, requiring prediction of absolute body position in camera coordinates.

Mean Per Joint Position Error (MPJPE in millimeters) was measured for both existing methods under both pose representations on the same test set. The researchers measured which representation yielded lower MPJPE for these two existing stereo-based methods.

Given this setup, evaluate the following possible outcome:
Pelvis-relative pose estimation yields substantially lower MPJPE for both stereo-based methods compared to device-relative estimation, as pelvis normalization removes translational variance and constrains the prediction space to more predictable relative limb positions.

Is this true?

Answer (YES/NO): NO